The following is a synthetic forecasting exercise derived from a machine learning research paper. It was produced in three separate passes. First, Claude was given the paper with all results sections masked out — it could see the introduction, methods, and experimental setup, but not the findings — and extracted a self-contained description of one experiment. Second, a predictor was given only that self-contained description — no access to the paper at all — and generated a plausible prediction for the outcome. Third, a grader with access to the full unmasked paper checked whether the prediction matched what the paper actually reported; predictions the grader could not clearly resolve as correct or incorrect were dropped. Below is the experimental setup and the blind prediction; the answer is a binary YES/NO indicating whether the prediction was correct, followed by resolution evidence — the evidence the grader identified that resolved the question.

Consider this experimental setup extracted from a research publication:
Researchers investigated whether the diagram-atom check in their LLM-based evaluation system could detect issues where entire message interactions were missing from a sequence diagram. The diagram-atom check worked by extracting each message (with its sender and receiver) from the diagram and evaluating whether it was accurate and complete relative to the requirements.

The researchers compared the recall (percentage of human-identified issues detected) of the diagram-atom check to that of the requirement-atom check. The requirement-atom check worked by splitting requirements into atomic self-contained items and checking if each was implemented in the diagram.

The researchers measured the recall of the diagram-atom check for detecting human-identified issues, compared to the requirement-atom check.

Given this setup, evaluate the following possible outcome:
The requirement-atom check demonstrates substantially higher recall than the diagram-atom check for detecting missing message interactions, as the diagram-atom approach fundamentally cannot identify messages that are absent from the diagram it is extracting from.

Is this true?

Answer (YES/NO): YES